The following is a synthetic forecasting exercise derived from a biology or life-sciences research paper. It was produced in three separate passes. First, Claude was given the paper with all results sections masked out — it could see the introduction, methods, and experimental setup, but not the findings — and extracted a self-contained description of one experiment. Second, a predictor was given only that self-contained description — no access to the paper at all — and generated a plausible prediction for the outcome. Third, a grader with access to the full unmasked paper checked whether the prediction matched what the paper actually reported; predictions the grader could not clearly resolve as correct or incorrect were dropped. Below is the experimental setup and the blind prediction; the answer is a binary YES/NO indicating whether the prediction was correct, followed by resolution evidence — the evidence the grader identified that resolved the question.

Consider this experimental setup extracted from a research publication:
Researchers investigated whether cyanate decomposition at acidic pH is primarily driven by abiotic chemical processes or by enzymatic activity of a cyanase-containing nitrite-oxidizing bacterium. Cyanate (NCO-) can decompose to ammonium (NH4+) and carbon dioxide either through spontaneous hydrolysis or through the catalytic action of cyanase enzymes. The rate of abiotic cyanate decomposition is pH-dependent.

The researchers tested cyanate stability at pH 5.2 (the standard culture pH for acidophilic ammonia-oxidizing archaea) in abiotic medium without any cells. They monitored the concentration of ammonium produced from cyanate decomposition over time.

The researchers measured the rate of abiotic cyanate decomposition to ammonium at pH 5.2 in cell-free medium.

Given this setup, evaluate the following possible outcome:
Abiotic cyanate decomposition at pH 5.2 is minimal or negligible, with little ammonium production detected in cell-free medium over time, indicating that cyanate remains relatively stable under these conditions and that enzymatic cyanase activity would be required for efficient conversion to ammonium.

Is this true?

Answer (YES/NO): NO